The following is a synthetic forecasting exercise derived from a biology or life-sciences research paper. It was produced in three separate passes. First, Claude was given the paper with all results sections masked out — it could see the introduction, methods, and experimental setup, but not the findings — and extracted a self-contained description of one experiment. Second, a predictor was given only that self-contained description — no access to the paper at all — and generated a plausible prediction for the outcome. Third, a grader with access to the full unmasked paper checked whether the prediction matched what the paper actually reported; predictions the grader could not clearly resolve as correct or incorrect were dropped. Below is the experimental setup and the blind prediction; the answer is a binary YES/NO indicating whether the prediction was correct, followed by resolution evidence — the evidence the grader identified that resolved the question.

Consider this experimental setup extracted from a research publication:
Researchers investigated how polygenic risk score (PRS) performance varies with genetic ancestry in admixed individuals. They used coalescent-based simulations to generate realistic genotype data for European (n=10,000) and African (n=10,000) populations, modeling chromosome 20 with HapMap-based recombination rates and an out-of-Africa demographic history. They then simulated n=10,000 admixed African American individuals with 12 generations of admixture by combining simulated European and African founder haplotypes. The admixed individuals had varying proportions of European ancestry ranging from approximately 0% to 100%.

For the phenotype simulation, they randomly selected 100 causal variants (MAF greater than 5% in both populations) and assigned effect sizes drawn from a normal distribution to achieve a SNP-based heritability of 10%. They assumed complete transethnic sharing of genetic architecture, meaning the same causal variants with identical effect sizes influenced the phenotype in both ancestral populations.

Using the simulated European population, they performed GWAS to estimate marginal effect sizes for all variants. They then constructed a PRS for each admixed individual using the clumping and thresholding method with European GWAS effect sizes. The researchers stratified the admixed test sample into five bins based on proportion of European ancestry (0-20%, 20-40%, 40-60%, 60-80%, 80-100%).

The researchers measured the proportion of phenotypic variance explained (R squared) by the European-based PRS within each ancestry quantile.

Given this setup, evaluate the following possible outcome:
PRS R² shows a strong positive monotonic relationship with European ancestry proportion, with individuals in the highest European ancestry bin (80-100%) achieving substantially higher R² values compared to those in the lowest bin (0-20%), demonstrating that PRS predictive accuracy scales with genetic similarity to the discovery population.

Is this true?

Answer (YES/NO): YES